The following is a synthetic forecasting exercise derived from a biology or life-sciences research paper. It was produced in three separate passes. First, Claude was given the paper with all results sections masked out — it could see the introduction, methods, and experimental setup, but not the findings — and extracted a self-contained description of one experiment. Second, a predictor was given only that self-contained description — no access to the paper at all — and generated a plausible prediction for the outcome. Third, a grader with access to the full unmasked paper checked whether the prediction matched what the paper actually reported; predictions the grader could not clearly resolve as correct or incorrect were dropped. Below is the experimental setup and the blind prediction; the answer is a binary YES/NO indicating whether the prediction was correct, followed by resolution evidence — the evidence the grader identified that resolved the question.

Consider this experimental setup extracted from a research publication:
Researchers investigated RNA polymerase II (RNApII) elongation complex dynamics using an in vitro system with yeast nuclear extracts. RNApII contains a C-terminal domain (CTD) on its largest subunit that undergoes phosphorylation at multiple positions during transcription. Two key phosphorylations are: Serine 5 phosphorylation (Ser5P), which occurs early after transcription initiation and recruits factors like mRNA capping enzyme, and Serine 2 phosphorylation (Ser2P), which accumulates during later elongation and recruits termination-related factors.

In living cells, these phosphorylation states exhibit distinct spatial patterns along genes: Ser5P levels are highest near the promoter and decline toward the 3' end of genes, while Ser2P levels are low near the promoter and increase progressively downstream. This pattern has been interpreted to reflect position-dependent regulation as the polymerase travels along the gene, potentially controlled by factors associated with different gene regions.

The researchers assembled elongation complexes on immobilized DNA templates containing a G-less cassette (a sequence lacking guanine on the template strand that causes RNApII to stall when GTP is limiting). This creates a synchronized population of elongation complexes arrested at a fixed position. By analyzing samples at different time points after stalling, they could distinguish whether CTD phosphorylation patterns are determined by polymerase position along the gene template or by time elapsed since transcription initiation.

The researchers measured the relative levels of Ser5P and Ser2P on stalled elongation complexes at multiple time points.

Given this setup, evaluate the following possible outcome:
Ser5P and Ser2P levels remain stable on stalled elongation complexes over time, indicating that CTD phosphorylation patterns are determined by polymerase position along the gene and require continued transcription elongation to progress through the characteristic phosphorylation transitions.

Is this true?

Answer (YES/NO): NO